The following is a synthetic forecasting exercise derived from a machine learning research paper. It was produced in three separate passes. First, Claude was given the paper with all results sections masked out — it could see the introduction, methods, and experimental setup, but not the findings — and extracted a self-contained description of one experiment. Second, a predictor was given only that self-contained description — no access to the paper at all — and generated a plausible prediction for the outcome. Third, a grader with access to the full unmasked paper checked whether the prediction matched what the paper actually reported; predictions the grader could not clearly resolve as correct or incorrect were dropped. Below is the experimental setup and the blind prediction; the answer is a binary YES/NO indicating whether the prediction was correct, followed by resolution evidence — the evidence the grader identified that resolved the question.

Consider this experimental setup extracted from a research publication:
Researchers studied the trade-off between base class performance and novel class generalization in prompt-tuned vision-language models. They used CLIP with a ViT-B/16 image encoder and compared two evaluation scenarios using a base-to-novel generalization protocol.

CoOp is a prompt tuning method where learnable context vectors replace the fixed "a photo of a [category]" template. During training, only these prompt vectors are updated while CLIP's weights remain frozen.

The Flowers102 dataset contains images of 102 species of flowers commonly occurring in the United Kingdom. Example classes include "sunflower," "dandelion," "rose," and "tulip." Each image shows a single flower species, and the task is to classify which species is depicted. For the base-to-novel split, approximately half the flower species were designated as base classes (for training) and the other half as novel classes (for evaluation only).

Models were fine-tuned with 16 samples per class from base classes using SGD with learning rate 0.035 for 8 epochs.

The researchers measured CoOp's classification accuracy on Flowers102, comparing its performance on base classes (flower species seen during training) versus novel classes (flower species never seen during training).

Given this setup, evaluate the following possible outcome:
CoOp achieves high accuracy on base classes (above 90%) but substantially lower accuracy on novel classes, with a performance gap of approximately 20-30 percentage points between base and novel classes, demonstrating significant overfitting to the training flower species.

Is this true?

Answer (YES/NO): NO